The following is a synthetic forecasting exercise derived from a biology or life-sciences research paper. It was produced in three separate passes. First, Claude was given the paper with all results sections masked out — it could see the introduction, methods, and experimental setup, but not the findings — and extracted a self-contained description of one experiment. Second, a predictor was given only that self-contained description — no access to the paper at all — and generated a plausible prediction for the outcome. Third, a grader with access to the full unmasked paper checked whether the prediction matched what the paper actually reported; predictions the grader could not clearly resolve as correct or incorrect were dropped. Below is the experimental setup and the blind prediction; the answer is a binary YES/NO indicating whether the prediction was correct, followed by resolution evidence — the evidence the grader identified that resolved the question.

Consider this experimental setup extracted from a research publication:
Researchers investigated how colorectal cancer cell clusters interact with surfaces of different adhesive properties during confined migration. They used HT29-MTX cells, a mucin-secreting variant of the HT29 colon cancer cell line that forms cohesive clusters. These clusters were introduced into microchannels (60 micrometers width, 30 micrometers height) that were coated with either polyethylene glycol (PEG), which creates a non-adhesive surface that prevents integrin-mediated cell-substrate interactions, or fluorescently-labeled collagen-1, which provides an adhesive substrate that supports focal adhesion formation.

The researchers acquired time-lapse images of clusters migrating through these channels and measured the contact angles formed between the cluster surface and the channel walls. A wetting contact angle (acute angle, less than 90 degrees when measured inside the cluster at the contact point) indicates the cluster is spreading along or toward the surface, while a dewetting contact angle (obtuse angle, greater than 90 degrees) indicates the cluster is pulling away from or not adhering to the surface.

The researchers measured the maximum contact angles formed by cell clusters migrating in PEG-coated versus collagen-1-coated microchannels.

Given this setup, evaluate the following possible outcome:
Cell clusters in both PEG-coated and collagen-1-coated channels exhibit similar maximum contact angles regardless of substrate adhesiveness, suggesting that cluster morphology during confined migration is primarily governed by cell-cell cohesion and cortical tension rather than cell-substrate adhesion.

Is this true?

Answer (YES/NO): NO